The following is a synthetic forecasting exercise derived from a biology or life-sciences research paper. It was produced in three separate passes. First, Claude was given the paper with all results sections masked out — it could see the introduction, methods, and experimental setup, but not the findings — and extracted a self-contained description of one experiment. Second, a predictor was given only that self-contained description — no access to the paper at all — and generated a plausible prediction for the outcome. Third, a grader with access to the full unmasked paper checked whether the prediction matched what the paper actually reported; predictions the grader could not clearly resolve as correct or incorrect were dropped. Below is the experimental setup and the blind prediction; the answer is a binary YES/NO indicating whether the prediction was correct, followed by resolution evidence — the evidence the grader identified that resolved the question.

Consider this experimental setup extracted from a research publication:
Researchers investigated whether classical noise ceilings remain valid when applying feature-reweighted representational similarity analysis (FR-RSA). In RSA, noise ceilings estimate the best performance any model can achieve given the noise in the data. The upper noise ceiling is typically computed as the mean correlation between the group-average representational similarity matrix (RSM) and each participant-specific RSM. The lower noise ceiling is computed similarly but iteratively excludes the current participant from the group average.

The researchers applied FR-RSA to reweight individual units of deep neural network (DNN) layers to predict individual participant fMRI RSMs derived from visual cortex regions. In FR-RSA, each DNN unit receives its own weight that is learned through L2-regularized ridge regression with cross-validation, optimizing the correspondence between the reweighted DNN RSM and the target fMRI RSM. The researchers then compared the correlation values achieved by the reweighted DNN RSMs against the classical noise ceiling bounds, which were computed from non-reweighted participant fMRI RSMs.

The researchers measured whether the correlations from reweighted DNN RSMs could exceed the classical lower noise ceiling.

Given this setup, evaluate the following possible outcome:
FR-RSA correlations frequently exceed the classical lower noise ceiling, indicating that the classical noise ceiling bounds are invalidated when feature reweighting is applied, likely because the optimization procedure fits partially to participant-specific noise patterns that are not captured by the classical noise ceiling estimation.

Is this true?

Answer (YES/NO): NO